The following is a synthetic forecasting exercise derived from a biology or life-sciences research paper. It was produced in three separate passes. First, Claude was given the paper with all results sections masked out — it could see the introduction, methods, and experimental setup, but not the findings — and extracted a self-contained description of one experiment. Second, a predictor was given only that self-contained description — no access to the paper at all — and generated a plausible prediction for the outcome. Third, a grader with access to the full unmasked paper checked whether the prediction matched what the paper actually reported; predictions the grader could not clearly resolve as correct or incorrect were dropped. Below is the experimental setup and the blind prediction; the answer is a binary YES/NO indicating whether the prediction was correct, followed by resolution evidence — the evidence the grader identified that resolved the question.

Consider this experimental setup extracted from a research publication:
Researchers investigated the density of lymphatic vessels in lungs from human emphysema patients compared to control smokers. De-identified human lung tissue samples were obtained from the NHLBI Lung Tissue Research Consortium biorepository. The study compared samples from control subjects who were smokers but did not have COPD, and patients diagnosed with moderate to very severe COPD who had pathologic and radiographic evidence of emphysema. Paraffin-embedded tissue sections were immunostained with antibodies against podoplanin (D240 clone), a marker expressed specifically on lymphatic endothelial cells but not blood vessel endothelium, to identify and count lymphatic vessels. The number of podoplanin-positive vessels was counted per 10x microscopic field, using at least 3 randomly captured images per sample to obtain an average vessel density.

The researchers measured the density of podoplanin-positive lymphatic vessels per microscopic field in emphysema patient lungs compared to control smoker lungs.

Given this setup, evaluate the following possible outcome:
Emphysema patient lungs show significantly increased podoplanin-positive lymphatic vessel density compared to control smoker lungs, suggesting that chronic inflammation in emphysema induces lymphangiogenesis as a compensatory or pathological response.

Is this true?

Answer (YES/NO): NO